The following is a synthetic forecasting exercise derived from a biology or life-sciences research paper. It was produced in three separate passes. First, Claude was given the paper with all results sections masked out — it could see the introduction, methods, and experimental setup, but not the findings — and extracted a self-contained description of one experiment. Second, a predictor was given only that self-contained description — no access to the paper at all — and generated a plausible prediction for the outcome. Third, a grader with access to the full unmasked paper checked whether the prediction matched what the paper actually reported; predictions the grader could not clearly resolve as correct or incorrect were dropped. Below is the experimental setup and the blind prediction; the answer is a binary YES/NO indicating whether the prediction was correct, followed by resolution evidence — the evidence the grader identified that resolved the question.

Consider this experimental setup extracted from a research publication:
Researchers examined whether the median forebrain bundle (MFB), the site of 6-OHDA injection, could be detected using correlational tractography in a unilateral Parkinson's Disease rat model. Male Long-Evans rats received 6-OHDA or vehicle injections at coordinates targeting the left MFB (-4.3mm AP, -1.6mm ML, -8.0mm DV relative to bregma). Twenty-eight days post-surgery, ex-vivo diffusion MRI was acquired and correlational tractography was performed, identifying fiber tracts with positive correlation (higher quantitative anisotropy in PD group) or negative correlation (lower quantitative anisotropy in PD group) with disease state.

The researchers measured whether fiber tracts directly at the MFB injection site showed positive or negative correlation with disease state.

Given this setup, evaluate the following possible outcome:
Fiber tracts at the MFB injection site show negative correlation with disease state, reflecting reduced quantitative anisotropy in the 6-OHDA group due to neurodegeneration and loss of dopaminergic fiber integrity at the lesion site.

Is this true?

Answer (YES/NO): YES